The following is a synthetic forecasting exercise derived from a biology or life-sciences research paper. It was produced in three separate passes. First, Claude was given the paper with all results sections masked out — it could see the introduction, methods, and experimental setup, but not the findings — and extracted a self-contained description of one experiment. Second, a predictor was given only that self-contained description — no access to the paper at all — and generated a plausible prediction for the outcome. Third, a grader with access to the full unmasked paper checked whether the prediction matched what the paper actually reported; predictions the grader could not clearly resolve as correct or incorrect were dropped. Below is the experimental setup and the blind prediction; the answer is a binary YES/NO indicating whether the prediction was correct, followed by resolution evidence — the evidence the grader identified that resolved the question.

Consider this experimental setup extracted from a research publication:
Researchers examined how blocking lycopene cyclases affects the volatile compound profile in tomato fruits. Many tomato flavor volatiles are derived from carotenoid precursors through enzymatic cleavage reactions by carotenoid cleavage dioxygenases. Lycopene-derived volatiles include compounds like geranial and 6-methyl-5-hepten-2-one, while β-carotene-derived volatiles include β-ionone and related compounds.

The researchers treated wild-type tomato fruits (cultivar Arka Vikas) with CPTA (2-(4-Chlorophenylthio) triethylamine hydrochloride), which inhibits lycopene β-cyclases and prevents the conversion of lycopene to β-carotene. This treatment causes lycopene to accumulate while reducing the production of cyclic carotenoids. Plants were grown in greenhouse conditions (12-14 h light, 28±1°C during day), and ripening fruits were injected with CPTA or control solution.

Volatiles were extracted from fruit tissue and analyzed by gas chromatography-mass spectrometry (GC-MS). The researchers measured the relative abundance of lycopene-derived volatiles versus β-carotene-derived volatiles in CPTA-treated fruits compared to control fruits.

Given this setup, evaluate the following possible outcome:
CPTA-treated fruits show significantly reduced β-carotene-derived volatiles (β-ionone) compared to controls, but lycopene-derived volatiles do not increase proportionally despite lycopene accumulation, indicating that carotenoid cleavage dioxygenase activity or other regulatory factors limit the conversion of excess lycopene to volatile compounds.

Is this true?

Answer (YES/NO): NO